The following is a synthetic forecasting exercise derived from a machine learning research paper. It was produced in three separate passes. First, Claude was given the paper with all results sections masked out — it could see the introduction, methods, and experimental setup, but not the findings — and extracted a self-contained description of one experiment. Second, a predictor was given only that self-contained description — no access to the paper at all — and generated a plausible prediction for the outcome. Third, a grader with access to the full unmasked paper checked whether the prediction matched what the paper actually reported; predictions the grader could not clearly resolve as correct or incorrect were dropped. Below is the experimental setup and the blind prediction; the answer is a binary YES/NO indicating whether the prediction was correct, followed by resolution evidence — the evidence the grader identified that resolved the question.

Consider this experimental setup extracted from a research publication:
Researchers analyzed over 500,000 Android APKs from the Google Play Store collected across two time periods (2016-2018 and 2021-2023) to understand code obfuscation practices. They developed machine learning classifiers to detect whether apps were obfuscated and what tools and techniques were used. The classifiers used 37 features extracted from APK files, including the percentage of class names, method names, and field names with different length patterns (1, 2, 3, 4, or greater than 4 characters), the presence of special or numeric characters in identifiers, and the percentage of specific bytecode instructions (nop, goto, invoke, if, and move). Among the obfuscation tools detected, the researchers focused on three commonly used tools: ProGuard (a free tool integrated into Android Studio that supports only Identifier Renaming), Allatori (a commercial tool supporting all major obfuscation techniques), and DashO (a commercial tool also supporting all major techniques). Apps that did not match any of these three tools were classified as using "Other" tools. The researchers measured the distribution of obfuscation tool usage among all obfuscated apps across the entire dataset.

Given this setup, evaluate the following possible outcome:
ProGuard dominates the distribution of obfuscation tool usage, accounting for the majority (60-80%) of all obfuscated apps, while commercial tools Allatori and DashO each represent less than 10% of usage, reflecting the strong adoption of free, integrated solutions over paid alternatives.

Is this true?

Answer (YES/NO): NO